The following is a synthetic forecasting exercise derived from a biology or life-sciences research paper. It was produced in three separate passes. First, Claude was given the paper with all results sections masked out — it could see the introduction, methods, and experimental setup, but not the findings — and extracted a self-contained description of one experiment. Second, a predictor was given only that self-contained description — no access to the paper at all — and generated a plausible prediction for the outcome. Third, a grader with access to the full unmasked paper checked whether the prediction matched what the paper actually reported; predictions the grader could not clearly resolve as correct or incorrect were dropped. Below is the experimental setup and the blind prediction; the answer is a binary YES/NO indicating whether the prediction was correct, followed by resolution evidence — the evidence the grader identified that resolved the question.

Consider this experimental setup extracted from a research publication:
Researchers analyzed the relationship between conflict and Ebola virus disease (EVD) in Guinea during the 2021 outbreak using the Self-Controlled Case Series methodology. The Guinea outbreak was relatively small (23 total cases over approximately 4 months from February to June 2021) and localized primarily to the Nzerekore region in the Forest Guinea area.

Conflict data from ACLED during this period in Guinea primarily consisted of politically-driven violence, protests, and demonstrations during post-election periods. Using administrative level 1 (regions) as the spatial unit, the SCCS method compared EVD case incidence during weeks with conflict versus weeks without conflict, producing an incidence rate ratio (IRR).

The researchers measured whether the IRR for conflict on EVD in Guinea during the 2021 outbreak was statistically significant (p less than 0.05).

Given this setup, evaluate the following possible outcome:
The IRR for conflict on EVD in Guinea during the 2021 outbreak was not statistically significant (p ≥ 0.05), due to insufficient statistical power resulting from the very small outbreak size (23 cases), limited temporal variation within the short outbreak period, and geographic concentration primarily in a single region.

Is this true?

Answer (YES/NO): NO